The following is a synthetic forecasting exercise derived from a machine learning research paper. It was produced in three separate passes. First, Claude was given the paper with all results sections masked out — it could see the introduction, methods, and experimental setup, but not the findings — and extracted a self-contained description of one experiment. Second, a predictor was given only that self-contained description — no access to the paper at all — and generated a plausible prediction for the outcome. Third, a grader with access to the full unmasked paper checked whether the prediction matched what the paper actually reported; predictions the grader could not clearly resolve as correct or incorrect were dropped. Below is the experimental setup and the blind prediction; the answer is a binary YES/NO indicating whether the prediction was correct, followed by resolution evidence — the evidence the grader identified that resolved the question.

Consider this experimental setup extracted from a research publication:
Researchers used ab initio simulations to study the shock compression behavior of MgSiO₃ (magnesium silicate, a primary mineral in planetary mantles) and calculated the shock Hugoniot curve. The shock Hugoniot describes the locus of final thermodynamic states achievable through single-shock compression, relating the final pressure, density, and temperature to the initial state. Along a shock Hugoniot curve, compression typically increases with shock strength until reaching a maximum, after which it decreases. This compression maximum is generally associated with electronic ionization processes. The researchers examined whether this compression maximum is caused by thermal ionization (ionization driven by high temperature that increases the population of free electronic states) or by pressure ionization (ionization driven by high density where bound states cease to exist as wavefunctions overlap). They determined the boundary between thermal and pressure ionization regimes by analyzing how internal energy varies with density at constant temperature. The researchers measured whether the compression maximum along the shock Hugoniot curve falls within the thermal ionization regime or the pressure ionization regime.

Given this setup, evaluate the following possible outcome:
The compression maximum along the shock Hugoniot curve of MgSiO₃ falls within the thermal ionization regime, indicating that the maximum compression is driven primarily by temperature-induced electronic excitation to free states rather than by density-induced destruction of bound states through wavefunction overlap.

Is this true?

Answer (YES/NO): YES